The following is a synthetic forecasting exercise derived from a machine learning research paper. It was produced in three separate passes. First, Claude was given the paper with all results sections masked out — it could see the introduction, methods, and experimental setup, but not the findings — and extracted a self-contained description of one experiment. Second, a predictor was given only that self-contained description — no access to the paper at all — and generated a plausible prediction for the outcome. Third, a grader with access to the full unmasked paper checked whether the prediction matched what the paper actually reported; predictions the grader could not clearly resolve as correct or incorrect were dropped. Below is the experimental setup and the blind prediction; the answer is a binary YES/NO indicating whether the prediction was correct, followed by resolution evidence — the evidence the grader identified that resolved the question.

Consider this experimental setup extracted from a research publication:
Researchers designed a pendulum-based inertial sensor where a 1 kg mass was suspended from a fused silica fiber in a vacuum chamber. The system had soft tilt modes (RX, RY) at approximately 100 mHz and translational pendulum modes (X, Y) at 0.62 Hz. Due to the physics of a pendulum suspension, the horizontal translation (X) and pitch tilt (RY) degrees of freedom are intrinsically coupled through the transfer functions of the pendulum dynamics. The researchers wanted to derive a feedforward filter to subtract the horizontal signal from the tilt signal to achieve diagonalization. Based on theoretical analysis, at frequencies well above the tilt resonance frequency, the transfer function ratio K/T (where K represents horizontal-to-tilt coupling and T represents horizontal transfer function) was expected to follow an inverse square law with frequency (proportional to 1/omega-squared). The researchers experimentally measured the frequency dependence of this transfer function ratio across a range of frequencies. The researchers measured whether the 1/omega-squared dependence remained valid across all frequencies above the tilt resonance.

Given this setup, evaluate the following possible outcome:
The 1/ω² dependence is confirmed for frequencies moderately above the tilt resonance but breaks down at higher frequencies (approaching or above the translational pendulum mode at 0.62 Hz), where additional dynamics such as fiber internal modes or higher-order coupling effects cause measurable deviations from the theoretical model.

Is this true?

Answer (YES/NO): NO